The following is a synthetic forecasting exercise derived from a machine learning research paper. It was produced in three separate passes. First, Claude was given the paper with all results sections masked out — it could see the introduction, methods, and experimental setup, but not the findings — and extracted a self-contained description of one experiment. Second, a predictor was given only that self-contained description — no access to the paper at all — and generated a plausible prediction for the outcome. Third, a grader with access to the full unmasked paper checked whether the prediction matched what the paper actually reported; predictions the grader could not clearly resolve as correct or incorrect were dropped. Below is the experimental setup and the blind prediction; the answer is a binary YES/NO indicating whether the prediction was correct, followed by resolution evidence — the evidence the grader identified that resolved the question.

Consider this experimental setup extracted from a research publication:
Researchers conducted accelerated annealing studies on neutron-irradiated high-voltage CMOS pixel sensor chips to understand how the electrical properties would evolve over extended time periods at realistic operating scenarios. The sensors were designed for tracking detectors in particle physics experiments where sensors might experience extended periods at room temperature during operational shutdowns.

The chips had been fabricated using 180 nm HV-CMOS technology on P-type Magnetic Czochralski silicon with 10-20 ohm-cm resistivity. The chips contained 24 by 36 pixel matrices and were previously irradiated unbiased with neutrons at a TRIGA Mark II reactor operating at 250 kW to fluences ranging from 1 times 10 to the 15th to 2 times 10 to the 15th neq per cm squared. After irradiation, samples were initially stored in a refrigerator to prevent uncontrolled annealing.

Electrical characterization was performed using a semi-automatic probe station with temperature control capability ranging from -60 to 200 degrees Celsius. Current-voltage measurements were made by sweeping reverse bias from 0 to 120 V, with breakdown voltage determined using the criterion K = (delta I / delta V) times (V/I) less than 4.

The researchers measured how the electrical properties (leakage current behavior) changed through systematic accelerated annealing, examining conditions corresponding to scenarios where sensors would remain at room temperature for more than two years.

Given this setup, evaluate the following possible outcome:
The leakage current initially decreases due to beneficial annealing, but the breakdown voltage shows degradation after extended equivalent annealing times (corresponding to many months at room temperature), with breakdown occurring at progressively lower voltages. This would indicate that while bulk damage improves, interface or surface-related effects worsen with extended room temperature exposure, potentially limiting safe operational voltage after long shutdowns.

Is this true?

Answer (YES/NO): NO